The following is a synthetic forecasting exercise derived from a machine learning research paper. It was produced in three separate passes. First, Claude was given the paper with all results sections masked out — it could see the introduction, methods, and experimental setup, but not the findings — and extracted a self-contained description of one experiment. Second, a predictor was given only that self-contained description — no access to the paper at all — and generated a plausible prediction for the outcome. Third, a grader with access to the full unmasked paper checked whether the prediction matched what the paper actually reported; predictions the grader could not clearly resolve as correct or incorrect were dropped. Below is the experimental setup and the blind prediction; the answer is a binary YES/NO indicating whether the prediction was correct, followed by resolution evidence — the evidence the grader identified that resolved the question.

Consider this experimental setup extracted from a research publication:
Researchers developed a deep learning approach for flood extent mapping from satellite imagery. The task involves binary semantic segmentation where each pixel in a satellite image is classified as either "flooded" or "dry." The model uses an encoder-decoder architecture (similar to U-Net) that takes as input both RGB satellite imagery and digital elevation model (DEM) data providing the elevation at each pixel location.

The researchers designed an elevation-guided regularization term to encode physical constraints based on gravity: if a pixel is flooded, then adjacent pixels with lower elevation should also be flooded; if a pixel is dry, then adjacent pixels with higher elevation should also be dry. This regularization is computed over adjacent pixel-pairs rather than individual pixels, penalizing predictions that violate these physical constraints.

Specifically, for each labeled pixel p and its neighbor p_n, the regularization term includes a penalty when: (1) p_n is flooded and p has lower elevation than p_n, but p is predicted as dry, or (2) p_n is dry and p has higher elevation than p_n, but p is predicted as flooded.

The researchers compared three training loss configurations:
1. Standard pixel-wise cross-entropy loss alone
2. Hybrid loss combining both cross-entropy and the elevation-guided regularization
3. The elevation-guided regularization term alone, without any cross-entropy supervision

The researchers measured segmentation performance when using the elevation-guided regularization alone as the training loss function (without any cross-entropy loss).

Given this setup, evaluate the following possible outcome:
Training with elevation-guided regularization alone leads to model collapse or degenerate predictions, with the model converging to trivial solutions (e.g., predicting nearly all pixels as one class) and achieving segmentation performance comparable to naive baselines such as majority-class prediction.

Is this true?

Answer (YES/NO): NO